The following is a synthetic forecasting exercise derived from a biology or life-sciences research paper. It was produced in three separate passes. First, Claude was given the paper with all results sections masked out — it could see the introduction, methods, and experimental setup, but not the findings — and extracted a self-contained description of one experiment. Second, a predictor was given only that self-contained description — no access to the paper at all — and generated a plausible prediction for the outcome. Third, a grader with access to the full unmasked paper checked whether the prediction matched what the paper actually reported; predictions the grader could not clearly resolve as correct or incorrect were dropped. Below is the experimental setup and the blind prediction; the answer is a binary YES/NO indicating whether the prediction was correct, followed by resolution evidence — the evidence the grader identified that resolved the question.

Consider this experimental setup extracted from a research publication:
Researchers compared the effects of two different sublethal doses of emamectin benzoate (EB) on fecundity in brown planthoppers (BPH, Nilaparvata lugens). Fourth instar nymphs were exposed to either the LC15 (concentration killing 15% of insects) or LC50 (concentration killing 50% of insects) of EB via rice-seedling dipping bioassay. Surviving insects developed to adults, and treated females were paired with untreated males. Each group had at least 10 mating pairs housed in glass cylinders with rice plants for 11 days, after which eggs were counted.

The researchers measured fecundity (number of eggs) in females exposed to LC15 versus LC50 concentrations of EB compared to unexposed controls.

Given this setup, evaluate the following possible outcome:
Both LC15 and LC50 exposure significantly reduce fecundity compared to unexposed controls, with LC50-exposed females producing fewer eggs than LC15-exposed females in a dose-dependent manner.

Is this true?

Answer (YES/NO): NO